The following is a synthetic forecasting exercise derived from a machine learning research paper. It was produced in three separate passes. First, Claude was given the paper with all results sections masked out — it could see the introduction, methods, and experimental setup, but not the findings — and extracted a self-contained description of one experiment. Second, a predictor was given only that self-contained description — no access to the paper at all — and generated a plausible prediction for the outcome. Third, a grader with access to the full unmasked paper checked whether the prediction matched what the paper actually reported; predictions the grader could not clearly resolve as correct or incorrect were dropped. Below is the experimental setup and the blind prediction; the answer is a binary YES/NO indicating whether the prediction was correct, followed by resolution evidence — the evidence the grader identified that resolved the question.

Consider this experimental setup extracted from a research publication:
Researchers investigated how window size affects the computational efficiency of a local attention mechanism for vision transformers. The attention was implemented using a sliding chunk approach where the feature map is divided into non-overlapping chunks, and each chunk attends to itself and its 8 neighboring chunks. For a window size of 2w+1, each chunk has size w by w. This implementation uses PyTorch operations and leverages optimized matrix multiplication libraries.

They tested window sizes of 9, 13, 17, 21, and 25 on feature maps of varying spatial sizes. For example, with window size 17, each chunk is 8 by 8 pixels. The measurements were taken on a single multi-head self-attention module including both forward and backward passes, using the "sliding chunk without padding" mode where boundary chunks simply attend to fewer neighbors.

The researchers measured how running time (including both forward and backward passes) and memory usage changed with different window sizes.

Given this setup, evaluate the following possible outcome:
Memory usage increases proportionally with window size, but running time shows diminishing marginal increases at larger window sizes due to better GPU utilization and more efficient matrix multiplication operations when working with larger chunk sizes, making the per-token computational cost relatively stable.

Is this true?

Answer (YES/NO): NO